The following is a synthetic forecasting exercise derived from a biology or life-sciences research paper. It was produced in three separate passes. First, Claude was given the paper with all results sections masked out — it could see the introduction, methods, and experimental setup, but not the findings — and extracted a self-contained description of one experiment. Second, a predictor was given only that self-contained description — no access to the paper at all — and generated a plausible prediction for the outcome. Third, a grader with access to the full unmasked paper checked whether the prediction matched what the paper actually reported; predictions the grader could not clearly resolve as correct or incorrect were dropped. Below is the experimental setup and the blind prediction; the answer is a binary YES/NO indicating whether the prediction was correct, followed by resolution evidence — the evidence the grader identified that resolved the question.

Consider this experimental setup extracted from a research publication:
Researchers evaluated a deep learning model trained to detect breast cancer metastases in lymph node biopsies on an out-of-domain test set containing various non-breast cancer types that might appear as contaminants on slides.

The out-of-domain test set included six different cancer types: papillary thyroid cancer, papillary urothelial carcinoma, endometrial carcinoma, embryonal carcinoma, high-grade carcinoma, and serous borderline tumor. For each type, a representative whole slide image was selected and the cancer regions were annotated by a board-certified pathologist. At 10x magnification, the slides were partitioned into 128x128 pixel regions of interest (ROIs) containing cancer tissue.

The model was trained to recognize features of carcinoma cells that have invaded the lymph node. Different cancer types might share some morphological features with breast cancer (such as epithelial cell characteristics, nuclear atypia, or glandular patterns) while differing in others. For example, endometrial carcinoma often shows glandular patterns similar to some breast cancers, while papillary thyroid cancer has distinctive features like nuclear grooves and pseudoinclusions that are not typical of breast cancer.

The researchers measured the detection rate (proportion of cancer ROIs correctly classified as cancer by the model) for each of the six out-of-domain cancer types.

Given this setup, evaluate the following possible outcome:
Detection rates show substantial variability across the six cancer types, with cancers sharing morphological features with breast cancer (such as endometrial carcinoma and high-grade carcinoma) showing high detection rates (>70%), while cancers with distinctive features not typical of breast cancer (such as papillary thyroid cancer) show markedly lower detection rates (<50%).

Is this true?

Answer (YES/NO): NO